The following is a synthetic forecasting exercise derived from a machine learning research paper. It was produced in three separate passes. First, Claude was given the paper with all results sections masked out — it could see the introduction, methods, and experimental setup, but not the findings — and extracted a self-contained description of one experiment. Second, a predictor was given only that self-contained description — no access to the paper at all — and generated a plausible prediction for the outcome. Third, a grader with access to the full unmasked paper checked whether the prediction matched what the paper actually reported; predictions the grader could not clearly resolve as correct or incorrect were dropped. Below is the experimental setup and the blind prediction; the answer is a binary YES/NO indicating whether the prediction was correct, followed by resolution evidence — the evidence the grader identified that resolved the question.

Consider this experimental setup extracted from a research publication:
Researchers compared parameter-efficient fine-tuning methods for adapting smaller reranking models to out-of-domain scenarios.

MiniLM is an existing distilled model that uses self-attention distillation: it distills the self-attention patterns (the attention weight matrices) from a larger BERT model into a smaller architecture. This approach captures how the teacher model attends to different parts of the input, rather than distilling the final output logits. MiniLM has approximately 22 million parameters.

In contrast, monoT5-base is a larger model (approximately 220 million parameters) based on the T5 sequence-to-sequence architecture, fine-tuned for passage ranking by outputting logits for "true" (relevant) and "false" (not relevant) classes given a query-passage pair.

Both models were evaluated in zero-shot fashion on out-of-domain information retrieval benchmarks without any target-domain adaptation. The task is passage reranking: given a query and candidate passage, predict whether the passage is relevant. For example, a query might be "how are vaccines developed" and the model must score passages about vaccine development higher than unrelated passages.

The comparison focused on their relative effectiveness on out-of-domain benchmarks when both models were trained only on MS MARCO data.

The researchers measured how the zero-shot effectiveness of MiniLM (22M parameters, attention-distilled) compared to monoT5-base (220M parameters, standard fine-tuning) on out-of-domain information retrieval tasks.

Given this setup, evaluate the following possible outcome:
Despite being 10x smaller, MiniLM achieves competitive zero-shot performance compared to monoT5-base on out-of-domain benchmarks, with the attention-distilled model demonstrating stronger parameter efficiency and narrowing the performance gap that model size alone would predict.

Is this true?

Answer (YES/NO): NO